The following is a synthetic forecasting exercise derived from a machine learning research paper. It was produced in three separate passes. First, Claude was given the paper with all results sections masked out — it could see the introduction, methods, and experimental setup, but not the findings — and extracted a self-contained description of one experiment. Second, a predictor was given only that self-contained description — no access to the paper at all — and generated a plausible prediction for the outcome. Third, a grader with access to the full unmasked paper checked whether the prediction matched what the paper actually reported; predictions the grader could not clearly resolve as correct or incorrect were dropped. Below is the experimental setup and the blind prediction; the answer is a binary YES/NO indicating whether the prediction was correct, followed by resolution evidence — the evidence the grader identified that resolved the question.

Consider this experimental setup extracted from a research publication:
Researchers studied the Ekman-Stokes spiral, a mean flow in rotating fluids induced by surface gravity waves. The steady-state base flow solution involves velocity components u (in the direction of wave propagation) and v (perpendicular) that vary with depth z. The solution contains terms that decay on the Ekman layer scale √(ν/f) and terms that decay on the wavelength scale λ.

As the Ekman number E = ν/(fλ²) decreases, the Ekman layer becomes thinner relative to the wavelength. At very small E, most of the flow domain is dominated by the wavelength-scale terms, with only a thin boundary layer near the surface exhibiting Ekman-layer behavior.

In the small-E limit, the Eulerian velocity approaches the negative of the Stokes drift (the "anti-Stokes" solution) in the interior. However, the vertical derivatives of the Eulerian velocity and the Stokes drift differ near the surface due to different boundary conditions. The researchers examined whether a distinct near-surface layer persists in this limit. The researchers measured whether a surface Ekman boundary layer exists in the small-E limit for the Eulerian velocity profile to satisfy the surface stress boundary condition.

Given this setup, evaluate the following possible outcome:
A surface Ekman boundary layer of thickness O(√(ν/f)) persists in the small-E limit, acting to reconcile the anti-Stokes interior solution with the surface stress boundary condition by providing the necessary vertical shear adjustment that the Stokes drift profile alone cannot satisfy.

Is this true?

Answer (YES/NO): YES